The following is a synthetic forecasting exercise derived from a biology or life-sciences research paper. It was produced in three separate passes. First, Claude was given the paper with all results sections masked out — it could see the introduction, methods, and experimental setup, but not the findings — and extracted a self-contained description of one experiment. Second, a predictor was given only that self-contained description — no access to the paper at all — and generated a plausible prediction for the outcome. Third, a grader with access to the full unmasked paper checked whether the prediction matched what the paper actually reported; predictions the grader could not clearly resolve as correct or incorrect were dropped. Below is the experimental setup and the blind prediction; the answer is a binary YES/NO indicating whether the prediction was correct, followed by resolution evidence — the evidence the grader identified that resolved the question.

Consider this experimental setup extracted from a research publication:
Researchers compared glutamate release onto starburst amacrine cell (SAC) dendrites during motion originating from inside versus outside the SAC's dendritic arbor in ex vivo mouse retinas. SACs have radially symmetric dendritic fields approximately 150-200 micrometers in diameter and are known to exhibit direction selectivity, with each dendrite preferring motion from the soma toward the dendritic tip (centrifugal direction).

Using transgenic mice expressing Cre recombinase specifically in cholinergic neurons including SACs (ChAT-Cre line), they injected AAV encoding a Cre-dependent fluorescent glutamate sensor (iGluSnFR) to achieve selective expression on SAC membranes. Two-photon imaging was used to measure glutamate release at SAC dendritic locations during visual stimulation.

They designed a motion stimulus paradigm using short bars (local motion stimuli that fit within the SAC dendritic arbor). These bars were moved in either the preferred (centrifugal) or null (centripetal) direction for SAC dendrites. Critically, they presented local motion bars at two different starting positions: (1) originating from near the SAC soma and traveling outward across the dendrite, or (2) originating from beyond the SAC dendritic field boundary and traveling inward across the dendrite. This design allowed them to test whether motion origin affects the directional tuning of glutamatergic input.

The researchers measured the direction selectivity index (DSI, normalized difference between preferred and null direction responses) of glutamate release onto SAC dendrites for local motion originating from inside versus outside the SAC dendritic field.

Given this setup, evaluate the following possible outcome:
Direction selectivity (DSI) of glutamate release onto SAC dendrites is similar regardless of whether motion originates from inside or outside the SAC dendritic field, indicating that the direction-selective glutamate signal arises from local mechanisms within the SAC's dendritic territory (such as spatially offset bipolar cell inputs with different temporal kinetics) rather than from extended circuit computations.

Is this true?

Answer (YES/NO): NO